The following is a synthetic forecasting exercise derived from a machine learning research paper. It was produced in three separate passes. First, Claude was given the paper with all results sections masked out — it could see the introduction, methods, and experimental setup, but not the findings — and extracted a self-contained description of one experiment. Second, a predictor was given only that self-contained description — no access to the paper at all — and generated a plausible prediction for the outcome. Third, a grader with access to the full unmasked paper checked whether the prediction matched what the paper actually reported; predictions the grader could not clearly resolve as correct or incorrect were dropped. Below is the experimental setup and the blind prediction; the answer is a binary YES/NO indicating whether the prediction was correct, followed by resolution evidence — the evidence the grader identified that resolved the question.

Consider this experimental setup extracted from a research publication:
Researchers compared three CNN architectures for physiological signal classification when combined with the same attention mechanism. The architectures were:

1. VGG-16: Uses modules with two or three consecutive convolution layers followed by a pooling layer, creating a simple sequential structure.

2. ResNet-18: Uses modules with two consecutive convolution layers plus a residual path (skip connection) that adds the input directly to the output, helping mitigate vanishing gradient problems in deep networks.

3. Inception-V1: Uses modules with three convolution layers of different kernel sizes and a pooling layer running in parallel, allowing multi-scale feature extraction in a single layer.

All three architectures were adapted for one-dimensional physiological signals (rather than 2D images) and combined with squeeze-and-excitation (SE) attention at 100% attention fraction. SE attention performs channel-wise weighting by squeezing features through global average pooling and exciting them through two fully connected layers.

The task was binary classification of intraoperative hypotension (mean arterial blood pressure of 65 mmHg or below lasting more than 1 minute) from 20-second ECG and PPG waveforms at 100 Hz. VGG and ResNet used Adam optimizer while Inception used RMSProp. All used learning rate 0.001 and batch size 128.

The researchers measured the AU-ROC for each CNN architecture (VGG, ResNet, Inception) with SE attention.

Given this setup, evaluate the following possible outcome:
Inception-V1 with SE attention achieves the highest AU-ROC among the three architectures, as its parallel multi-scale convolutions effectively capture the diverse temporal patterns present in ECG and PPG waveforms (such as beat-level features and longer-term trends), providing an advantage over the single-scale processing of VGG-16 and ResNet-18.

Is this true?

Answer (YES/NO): NO